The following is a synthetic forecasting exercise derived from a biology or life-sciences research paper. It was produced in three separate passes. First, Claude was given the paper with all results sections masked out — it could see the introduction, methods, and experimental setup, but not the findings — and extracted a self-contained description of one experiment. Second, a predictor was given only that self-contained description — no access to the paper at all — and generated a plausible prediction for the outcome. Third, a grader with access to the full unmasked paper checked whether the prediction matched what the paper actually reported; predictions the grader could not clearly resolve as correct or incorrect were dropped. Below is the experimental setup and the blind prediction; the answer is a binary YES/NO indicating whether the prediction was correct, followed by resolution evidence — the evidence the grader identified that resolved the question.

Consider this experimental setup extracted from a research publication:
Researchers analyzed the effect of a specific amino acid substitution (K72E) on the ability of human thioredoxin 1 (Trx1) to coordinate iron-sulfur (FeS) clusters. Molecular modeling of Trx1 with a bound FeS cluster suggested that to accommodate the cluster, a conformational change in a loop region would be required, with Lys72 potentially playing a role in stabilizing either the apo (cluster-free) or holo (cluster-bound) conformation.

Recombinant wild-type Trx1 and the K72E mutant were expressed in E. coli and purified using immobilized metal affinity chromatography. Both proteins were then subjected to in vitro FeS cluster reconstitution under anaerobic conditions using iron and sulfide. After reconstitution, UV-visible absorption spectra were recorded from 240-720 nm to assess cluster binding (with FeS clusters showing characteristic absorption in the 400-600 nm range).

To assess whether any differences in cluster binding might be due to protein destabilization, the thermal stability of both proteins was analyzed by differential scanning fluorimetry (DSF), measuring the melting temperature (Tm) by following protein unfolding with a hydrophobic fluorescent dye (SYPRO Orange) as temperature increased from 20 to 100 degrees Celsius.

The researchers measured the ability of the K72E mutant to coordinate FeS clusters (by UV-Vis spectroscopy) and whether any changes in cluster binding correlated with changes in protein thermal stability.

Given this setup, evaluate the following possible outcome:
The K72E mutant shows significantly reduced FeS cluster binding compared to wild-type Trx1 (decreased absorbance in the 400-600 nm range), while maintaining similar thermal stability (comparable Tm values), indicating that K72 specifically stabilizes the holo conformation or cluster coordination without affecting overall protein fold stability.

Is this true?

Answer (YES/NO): NO